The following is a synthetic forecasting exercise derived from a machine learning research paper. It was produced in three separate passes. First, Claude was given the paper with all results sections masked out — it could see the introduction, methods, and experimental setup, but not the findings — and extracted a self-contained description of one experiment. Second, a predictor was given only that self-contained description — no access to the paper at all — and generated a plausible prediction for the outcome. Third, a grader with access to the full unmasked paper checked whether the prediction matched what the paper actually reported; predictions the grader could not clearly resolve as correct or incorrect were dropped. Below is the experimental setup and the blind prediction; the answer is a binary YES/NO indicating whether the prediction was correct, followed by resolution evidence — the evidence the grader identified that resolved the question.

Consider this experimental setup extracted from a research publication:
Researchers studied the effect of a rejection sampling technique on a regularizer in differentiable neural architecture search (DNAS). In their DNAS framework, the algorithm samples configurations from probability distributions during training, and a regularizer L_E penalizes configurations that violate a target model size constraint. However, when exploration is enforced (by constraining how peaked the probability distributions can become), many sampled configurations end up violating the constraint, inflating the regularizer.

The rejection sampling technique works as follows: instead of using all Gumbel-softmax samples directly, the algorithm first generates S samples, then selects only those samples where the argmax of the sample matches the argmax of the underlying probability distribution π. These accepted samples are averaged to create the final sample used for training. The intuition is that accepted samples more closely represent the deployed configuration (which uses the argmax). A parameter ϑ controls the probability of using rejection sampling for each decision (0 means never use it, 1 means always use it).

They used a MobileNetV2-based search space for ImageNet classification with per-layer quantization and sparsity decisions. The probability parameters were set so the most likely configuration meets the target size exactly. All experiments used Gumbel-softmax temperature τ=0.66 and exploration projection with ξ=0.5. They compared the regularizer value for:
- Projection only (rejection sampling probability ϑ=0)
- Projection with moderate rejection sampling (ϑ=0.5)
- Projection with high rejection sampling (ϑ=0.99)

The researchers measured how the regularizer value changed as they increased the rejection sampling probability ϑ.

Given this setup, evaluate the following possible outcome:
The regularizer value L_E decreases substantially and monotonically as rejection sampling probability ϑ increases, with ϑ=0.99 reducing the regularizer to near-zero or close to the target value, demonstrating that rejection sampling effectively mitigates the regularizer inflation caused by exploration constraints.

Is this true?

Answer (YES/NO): NO